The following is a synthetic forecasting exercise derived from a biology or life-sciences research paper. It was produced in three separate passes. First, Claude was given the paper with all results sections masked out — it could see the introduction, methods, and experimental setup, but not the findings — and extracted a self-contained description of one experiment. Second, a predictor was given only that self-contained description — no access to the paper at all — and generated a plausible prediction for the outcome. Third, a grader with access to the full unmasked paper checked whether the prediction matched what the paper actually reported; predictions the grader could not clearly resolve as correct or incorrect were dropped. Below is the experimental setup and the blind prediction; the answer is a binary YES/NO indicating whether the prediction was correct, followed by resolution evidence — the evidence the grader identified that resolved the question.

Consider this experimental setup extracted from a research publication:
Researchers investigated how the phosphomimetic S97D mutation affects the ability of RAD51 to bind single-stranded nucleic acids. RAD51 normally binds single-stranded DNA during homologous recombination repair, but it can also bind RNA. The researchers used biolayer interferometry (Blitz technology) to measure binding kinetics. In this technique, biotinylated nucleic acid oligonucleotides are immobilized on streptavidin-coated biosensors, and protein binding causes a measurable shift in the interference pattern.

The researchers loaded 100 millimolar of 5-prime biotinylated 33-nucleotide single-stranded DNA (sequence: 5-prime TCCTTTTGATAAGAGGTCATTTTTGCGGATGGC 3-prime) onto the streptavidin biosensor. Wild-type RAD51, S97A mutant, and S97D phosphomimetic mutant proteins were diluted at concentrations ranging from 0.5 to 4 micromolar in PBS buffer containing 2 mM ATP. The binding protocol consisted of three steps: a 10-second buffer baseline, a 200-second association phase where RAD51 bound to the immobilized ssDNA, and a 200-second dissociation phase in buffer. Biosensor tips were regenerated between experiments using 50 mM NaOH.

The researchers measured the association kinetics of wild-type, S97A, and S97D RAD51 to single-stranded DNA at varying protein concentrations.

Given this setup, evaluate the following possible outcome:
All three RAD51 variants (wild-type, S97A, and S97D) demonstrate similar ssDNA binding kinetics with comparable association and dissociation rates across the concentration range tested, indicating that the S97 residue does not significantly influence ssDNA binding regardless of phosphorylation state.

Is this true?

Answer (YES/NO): NO